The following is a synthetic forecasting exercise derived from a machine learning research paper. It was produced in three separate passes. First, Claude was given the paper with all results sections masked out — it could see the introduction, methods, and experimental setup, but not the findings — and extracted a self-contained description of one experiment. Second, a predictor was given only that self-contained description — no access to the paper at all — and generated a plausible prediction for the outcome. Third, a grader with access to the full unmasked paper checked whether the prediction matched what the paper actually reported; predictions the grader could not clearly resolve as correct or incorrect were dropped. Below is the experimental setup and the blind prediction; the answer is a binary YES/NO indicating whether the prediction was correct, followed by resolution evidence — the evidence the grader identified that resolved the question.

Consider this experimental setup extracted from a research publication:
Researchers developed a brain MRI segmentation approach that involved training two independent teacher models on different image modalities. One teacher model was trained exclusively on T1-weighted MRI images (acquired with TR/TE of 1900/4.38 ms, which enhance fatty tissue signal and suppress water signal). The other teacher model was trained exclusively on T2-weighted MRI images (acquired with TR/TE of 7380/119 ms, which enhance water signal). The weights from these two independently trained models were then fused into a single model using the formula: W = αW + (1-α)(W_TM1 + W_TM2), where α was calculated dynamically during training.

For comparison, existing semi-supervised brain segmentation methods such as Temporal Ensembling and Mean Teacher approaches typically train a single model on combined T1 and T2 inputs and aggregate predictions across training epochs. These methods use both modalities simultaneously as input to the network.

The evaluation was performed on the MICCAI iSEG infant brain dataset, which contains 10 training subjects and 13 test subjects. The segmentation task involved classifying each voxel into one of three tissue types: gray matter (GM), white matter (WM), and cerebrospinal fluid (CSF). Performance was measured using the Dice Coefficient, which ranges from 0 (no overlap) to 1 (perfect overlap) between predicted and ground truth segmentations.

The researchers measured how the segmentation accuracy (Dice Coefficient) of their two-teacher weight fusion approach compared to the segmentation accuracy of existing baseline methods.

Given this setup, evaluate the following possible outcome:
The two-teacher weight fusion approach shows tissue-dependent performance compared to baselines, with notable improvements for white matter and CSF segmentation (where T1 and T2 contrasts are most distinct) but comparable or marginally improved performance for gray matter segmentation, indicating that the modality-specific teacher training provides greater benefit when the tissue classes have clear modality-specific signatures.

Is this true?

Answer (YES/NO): NO